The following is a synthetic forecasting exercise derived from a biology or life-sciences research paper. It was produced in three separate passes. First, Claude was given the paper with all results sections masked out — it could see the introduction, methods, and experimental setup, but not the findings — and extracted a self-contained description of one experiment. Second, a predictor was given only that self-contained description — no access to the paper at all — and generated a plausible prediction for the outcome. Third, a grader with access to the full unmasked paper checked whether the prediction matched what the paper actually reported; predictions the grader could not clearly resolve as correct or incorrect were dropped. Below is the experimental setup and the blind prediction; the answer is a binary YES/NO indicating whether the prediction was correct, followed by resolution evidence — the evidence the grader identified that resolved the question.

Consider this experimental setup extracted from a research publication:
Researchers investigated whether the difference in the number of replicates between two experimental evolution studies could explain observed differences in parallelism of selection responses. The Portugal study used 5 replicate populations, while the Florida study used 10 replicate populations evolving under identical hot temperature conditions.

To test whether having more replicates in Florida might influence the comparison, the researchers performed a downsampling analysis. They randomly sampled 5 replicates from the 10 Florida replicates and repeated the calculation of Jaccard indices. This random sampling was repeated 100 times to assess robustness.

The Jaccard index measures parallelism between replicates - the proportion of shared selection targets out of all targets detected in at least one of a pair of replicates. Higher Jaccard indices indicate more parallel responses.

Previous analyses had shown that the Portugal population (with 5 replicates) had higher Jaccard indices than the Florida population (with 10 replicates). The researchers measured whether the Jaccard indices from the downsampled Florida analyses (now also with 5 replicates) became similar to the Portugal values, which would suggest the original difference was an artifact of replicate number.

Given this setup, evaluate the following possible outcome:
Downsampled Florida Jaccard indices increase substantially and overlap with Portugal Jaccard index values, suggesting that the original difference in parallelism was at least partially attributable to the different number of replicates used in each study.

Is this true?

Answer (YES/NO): NO